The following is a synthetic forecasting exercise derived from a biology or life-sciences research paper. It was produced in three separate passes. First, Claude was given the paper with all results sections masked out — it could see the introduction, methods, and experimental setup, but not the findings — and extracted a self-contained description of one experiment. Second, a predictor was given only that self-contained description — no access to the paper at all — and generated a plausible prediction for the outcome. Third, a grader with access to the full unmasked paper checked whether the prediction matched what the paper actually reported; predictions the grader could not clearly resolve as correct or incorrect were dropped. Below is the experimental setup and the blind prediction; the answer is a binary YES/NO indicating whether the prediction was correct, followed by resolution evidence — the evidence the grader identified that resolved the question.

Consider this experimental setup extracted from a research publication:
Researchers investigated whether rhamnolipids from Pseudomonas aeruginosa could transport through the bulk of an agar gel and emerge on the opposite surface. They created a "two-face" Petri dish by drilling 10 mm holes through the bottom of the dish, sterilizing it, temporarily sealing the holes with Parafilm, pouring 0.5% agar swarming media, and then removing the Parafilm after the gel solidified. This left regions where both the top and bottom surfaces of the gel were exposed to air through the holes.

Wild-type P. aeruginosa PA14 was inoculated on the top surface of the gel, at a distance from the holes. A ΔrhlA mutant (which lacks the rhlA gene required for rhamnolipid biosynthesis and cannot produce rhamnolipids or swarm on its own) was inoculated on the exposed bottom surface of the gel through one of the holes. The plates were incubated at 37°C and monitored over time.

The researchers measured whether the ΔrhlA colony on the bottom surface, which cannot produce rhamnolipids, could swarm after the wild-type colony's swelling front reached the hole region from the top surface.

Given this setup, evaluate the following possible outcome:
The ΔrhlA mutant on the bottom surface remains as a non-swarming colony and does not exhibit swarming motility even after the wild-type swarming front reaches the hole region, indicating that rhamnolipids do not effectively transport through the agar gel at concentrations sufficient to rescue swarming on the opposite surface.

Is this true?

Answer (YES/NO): NO